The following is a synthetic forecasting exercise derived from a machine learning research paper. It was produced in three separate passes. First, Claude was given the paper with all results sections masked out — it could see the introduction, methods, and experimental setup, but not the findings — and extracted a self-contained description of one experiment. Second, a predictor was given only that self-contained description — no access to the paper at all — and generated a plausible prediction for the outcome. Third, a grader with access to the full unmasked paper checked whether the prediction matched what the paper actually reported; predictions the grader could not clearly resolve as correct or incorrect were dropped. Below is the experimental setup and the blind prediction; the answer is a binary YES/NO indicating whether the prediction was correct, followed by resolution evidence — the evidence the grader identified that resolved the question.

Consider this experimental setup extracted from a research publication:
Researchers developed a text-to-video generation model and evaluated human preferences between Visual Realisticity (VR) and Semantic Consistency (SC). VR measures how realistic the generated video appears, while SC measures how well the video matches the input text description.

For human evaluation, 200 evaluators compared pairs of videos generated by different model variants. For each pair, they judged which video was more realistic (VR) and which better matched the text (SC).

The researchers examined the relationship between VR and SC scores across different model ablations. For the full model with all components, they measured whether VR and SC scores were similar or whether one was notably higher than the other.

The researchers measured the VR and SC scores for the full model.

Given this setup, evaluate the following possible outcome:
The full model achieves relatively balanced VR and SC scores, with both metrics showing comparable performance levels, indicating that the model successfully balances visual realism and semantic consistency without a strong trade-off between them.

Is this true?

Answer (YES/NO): YES